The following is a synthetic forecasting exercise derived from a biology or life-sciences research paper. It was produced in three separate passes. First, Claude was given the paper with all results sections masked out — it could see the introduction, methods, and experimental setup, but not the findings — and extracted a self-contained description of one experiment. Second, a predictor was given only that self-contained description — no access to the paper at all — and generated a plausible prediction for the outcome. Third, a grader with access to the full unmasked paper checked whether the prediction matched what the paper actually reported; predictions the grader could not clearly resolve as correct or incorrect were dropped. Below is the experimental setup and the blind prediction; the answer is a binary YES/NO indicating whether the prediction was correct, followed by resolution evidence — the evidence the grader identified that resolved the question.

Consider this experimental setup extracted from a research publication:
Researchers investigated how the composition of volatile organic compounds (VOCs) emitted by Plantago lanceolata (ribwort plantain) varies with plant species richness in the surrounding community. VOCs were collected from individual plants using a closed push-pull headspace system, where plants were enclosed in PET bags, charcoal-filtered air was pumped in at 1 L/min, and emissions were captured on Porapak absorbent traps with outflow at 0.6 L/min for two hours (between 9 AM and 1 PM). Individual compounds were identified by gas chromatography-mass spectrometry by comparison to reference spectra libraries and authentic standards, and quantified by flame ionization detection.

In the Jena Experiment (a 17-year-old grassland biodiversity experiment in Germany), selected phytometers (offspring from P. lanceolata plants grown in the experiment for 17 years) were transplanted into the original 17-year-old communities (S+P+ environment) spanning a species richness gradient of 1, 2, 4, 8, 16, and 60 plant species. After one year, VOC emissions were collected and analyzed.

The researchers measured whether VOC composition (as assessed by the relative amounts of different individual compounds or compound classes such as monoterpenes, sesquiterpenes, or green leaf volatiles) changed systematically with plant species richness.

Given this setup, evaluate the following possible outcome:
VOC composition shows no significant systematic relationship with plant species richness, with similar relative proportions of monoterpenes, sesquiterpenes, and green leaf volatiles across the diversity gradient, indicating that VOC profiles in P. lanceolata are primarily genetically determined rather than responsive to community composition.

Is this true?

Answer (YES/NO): NO